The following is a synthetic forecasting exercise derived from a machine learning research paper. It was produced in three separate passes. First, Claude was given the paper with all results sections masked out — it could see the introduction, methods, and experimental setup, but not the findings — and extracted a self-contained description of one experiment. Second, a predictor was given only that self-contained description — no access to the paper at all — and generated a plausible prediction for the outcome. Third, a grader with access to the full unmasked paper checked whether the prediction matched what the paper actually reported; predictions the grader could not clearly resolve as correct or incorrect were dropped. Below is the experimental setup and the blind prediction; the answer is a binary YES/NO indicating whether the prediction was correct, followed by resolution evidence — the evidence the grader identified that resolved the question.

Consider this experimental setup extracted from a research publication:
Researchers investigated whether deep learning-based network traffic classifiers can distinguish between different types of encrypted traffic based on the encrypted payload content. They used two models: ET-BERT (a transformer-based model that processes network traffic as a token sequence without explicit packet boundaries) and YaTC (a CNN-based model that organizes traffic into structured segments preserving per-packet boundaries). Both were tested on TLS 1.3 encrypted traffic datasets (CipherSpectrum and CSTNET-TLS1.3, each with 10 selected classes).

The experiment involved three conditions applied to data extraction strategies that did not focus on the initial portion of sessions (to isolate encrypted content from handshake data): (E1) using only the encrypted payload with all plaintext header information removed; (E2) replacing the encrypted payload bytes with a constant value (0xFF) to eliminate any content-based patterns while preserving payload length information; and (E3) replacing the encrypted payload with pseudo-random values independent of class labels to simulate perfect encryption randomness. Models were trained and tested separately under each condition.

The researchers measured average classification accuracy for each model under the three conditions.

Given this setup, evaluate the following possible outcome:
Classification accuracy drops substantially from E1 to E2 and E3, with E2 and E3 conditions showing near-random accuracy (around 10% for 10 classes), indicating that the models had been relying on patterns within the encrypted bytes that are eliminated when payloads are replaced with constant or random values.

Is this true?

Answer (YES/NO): NO